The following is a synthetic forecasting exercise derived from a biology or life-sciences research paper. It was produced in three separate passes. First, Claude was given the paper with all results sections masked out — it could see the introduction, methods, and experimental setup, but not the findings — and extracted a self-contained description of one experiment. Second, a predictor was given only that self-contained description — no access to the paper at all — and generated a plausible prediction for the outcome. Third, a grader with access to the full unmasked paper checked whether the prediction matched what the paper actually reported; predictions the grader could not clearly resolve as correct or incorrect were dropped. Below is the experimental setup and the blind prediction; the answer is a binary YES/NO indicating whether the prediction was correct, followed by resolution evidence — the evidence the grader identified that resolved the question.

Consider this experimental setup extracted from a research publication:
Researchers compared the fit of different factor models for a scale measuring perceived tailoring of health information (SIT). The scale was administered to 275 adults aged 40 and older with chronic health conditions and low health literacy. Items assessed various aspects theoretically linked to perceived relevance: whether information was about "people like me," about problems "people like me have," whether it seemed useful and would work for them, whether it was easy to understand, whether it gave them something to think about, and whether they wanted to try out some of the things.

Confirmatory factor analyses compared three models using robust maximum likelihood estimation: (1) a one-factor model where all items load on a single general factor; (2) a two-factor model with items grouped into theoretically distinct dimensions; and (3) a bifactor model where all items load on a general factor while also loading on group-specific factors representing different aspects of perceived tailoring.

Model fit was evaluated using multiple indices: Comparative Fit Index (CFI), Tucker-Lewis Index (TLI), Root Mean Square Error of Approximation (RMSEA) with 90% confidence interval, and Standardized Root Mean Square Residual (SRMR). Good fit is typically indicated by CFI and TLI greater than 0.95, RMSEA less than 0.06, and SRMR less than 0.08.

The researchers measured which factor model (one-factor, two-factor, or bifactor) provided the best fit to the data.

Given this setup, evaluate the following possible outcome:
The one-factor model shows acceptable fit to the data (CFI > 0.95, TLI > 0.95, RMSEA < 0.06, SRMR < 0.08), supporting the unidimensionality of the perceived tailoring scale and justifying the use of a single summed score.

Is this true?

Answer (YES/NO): NO